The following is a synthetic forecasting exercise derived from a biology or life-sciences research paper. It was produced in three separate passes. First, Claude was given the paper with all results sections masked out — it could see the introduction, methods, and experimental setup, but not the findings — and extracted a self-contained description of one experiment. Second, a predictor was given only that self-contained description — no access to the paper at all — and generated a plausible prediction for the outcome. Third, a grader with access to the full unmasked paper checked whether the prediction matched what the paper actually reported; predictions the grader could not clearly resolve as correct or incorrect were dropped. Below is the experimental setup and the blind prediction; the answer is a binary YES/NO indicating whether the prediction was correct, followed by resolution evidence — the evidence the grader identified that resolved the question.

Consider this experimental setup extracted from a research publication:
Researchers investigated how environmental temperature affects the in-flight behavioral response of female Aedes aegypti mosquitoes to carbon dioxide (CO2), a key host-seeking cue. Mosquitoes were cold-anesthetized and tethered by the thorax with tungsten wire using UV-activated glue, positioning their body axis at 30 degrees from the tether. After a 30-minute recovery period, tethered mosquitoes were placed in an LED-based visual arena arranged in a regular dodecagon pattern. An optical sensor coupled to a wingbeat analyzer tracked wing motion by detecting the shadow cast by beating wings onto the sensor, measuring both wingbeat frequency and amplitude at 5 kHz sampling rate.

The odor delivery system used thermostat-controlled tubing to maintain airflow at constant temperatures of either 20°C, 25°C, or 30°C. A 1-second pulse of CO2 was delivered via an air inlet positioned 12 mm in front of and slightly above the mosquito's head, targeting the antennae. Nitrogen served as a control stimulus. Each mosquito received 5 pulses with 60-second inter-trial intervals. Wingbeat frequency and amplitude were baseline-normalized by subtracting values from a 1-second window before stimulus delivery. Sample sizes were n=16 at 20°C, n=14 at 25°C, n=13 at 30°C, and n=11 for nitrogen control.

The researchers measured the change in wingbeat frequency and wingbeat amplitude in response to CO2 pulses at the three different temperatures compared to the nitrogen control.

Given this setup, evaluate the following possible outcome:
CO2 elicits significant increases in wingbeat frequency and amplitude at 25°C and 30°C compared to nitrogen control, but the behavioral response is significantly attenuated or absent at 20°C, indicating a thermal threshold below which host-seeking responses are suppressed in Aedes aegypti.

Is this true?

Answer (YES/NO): NO